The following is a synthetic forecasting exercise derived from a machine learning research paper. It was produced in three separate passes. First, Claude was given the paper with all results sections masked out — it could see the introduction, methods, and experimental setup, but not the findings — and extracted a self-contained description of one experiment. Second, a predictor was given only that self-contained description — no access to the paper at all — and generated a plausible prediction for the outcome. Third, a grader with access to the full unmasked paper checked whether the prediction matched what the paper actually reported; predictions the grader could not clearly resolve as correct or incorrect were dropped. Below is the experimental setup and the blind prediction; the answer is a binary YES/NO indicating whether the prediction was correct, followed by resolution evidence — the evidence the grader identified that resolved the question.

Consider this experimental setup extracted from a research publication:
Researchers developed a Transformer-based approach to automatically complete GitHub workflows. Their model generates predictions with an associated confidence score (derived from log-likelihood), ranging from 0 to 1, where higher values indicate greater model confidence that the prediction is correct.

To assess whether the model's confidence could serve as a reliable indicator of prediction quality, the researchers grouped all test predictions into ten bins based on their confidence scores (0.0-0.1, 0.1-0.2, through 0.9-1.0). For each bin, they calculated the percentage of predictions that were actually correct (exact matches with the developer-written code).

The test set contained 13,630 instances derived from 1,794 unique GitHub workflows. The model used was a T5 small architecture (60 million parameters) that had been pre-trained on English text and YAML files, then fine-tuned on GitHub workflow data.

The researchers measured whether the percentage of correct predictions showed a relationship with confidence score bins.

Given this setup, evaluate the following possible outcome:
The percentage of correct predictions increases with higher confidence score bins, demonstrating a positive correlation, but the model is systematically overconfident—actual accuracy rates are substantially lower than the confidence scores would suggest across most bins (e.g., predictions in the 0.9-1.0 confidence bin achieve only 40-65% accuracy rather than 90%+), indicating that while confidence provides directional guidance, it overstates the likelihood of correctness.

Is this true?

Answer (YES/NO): NO